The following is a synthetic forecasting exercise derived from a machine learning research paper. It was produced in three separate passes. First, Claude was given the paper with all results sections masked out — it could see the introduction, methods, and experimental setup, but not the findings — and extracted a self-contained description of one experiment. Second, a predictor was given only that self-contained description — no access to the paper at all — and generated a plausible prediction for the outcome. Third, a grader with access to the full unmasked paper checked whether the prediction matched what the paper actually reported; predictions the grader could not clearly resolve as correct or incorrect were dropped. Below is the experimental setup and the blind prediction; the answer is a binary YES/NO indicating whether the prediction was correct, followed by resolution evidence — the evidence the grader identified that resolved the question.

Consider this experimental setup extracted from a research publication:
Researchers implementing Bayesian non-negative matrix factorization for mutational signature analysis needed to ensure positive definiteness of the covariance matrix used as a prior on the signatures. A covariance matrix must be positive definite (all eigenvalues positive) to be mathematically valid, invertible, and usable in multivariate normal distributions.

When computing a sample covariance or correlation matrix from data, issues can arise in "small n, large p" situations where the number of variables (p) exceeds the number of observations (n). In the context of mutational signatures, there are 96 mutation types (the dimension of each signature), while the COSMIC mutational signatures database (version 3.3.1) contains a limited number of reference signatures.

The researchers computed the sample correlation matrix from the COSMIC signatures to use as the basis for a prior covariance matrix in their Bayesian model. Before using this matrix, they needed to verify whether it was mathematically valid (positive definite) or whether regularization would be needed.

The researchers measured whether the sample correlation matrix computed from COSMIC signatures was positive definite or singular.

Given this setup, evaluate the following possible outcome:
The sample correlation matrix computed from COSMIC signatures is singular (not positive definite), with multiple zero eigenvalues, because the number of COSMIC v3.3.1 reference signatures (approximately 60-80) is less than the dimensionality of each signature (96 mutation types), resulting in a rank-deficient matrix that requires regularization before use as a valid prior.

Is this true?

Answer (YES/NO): YES